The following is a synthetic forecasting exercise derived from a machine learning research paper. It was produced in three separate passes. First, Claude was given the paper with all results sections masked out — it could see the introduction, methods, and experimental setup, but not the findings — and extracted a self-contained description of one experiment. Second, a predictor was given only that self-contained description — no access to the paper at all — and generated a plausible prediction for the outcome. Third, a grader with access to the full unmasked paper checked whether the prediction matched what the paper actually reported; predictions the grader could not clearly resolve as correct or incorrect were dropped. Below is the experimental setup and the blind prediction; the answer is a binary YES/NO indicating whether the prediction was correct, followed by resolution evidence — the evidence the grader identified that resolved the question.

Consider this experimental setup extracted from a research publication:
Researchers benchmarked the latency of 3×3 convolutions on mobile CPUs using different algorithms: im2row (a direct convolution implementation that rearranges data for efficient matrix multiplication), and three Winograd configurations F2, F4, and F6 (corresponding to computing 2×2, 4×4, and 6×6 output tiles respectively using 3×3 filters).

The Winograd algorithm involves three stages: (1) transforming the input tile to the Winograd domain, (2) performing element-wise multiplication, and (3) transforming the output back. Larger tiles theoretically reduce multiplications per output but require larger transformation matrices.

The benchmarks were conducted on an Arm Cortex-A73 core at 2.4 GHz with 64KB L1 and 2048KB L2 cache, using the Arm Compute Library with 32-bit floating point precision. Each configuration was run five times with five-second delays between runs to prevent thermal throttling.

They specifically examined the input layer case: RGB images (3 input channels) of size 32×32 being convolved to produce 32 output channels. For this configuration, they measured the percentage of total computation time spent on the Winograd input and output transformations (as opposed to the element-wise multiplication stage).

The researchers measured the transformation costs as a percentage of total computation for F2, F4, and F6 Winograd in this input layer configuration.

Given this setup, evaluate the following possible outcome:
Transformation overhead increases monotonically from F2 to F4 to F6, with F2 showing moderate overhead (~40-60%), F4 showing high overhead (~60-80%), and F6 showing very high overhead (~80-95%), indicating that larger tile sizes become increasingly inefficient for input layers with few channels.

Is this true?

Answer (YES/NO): NO